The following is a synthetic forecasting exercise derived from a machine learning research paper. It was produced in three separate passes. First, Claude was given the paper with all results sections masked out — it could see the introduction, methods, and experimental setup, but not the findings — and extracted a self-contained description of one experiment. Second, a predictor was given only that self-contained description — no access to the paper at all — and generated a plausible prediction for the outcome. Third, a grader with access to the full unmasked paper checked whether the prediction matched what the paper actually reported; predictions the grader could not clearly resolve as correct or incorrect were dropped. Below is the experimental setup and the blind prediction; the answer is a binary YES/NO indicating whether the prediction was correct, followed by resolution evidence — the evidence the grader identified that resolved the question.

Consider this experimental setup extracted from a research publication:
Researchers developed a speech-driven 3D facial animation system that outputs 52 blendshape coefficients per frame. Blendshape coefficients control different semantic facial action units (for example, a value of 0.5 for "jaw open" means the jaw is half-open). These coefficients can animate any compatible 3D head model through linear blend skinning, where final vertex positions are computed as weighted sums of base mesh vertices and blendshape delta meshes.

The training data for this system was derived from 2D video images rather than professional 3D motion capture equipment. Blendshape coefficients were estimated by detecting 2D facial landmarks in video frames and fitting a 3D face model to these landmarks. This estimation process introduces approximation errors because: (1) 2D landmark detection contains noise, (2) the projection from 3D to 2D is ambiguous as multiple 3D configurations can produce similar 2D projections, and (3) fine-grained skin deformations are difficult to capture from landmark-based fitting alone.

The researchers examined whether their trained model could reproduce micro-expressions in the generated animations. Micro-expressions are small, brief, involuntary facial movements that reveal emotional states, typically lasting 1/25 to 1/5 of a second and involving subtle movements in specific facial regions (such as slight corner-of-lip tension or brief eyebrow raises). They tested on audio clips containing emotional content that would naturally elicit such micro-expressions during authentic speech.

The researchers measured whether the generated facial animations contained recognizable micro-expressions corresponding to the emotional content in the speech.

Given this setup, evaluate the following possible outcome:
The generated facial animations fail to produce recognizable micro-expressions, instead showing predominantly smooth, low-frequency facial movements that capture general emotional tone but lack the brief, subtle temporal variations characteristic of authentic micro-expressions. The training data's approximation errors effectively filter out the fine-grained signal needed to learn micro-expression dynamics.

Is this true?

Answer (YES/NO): YES